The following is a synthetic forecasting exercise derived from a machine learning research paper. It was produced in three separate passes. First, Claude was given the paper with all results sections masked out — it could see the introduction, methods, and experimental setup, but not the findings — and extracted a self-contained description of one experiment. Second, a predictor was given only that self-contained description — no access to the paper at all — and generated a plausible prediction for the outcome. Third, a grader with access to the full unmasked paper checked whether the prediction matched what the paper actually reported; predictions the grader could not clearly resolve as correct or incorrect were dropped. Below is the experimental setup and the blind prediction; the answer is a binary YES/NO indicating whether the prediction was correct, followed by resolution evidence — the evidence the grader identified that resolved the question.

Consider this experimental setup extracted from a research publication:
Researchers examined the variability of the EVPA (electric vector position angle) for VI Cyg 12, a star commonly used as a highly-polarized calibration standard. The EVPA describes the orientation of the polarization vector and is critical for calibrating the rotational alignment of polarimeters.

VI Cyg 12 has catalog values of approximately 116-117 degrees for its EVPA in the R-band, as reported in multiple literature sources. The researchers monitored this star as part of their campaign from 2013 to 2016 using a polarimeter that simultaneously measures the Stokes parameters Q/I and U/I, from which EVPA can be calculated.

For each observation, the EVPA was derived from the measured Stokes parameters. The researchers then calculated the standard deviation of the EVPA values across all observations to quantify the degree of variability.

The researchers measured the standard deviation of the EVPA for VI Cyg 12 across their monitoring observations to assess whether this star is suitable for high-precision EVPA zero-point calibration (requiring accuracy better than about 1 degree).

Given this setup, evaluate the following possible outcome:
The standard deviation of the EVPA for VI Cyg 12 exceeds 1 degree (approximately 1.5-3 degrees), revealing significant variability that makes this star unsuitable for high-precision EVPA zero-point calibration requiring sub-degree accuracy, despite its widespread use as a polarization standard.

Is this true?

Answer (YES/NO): NO